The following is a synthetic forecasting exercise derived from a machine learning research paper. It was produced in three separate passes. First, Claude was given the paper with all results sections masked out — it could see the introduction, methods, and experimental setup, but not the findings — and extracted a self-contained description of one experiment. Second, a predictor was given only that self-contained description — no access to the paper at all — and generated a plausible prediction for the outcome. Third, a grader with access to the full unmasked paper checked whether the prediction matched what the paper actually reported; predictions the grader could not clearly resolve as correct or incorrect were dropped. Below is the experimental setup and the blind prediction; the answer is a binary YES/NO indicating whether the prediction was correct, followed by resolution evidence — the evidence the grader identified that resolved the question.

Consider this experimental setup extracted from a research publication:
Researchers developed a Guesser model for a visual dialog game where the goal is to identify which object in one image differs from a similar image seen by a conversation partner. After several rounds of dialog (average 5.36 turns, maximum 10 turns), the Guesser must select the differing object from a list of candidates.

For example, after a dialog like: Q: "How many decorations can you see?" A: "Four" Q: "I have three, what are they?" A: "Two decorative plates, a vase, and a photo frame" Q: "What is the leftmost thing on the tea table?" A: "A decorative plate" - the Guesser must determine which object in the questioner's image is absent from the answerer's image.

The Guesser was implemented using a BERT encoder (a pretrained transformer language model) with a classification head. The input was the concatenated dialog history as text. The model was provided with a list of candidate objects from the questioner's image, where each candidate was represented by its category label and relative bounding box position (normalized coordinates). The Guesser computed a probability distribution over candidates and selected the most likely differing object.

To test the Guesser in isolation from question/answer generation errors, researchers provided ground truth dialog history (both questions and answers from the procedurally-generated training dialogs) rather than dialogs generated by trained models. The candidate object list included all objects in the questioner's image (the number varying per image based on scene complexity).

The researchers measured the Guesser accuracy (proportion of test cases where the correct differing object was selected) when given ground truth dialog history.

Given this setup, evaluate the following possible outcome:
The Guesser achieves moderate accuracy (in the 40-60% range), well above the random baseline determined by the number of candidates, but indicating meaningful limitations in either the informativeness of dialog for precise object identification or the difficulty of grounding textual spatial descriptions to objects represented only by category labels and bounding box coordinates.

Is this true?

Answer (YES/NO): NO